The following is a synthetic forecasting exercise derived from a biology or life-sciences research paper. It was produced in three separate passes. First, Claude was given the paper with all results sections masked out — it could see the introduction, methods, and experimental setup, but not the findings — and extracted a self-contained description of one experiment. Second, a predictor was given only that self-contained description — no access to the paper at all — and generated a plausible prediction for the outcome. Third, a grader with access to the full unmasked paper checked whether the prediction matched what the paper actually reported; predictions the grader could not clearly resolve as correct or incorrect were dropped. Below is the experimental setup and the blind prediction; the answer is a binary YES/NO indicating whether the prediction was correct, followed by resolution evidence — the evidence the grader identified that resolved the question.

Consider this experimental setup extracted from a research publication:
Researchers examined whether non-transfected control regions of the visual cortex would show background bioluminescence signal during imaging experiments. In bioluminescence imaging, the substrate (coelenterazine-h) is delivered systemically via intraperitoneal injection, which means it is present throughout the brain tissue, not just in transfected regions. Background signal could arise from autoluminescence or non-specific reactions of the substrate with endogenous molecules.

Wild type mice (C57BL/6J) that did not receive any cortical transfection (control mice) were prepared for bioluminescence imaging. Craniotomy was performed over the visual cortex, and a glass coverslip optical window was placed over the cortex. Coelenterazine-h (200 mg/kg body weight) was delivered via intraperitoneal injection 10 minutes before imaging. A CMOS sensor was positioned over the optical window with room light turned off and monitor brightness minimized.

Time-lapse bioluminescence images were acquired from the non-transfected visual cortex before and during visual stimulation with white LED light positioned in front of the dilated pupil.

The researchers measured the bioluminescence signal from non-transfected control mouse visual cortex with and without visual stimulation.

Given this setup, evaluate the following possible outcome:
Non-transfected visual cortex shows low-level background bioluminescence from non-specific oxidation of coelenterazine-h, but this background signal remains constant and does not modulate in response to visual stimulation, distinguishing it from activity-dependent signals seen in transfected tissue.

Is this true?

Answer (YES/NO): NO